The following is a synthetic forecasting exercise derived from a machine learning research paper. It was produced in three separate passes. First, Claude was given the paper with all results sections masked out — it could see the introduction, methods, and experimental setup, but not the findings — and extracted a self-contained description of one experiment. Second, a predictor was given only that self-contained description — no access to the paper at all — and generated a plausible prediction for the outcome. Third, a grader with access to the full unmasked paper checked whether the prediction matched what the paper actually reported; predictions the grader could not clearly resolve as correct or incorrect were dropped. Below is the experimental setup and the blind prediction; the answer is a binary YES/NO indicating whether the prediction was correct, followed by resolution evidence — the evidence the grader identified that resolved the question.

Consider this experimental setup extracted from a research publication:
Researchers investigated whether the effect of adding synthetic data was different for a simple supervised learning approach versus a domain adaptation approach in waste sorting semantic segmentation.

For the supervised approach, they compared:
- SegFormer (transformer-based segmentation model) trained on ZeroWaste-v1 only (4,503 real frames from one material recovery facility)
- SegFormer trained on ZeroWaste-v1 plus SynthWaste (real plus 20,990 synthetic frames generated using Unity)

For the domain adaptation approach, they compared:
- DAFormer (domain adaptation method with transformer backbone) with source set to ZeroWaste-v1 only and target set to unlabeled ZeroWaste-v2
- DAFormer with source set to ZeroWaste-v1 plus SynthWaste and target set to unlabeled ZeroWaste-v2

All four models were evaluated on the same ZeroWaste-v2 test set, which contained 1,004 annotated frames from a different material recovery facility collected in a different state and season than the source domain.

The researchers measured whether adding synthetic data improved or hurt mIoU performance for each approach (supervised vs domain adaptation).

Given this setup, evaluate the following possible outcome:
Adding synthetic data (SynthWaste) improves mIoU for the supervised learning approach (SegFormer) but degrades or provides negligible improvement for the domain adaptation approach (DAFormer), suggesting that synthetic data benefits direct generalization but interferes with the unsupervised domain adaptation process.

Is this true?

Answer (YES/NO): NO